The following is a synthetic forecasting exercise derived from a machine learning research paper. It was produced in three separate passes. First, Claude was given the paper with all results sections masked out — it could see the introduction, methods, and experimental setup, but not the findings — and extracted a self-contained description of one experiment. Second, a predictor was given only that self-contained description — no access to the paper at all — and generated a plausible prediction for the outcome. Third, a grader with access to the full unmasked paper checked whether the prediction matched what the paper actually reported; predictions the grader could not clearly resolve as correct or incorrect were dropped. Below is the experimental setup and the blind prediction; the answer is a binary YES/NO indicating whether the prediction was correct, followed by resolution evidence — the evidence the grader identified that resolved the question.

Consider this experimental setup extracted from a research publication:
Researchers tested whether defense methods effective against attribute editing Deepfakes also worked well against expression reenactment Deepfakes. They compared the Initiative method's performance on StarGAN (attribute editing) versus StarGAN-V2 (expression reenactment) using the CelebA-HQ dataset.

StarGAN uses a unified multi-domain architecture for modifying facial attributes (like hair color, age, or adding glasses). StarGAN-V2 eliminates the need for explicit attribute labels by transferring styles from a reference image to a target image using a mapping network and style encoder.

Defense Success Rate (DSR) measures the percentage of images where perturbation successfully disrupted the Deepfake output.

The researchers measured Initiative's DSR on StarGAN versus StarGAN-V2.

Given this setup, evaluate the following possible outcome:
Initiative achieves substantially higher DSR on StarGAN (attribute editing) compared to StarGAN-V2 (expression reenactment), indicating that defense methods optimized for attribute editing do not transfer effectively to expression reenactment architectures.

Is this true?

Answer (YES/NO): YES